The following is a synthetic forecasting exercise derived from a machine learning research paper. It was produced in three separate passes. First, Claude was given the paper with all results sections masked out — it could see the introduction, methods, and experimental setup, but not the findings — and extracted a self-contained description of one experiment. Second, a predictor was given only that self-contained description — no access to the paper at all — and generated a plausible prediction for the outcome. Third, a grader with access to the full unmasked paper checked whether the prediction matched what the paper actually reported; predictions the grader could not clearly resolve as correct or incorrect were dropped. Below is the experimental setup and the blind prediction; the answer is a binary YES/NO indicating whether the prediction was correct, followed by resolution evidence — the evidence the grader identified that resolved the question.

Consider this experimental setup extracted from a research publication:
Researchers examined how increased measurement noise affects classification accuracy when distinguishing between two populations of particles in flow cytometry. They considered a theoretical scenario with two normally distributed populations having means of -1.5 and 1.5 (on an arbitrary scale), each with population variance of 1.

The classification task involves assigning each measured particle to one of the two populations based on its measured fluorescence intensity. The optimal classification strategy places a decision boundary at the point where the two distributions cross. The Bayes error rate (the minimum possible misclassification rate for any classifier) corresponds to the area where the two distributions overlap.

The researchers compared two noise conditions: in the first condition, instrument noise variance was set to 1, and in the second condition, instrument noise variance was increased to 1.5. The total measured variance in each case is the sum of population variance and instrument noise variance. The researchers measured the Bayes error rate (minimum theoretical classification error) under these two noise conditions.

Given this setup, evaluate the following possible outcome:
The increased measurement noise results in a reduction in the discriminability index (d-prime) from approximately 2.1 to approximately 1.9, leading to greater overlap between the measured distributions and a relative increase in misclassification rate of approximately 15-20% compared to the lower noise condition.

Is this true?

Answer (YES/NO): NO